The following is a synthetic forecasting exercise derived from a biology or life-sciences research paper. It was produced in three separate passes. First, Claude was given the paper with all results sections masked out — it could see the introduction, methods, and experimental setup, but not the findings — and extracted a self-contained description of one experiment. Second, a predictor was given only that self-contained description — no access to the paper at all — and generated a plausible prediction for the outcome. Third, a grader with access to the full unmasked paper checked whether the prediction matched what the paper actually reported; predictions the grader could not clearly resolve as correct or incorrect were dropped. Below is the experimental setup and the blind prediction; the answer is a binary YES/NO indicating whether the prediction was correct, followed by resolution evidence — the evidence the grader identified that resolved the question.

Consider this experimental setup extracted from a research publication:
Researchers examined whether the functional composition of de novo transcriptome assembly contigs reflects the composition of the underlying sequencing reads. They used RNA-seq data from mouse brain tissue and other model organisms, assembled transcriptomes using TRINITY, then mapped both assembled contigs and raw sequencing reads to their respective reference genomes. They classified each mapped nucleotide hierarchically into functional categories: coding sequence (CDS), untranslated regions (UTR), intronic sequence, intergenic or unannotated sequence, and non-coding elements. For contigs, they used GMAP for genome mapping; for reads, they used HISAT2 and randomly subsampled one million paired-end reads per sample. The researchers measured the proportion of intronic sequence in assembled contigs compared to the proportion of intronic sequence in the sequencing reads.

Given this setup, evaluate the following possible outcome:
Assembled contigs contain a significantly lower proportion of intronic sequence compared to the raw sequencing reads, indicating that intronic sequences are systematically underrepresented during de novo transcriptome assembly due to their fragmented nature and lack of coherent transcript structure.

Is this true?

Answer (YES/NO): NO